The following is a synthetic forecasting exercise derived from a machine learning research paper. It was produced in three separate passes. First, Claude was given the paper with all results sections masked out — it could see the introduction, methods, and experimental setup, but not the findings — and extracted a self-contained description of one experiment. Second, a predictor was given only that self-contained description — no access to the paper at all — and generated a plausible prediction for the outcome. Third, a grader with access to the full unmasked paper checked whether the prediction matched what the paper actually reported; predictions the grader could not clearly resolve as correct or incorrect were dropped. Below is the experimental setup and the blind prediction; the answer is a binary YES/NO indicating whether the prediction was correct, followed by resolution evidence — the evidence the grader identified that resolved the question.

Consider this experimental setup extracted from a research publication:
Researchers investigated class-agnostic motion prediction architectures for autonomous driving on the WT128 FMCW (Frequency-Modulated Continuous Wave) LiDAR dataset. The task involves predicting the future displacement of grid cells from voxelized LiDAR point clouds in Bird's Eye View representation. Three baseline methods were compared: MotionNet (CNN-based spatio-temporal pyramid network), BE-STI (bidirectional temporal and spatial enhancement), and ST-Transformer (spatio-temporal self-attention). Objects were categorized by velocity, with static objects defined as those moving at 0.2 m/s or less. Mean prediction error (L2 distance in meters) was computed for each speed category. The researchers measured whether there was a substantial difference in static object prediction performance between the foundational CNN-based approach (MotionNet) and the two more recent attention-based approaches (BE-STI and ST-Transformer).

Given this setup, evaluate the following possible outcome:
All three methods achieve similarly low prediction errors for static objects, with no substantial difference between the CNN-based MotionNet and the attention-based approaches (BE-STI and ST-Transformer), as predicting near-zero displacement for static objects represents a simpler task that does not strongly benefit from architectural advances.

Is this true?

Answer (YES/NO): NO